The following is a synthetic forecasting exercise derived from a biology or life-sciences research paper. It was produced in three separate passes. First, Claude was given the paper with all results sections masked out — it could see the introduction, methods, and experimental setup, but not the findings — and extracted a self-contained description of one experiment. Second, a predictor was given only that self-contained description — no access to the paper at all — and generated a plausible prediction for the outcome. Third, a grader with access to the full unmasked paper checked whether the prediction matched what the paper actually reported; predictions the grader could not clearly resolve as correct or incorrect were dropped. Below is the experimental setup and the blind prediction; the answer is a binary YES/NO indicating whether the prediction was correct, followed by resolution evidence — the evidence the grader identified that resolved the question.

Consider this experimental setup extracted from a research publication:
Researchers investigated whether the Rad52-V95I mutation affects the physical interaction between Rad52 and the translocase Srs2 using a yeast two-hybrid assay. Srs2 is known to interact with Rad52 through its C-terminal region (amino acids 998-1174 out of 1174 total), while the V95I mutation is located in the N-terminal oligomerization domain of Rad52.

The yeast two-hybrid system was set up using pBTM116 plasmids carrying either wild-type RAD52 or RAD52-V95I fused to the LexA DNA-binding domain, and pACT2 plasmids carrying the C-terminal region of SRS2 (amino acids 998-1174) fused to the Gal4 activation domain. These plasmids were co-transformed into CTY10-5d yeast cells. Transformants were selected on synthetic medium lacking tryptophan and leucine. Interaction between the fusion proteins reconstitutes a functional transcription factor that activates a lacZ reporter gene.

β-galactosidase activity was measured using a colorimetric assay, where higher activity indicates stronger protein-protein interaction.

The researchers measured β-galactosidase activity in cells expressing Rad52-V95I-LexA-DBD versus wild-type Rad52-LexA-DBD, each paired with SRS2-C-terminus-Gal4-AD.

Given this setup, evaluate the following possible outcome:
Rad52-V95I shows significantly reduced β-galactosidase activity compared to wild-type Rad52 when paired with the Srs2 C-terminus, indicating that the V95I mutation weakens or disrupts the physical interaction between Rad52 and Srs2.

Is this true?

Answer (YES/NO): NO